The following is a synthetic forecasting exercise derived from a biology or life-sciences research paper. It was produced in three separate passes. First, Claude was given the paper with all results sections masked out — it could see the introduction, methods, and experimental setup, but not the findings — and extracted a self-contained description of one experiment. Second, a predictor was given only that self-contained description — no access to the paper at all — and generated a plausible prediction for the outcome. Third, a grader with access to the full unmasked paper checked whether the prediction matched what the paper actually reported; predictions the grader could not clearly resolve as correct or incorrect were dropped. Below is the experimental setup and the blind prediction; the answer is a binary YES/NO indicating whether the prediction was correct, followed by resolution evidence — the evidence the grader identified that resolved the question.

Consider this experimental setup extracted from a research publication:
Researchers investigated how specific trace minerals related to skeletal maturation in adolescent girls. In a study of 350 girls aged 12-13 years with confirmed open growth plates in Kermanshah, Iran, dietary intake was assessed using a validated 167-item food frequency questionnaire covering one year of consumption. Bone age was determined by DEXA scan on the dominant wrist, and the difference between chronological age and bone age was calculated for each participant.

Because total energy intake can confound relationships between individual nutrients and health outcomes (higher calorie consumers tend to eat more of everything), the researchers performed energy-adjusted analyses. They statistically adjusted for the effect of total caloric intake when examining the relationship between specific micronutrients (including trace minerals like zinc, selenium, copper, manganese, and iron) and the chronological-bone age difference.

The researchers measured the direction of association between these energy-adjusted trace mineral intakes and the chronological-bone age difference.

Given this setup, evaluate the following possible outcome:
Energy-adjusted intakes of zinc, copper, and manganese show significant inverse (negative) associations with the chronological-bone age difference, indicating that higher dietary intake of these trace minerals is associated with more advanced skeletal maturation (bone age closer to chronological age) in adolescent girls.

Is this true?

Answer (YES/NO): YES